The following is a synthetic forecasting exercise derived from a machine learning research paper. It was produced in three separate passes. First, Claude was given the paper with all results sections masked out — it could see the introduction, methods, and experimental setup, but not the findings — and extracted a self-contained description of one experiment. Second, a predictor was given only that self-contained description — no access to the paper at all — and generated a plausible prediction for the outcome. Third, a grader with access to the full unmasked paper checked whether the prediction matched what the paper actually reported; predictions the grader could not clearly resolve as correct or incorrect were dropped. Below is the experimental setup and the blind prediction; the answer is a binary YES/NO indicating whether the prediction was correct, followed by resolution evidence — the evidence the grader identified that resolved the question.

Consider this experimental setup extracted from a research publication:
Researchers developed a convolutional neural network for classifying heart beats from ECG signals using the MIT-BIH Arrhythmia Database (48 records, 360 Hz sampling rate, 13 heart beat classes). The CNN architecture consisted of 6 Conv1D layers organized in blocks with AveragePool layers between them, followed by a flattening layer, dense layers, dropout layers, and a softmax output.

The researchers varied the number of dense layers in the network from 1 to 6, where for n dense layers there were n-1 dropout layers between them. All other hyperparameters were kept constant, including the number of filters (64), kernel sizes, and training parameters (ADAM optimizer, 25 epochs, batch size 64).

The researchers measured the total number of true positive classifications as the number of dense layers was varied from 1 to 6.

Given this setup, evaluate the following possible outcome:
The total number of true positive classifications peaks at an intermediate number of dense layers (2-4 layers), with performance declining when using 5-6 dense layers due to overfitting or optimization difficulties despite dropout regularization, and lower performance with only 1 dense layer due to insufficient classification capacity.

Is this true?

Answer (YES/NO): NO